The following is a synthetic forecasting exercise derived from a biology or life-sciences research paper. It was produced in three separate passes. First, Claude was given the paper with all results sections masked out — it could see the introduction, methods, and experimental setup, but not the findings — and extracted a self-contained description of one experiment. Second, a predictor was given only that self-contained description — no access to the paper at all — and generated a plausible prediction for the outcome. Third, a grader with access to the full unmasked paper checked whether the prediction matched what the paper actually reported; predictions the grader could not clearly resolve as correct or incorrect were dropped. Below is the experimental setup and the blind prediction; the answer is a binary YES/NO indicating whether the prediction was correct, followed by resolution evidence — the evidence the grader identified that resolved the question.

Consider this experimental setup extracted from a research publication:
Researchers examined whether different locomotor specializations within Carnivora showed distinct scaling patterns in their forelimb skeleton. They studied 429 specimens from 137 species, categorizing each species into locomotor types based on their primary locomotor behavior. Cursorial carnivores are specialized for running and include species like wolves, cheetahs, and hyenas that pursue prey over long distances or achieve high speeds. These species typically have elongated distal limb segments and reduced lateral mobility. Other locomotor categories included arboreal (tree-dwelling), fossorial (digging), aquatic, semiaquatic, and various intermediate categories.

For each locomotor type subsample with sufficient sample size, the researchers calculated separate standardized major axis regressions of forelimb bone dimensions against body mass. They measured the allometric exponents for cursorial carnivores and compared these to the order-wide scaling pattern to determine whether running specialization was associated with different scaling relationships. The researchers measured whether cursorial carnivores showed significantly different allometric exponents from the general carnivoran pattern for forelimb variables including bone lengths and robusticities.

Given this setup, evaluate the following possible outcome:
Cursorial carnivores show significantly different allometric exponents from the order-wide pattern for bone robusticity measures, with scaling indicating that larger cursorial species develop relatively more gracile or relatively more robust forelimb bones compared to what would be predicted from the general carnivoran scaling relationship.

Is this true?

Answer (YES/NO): YES